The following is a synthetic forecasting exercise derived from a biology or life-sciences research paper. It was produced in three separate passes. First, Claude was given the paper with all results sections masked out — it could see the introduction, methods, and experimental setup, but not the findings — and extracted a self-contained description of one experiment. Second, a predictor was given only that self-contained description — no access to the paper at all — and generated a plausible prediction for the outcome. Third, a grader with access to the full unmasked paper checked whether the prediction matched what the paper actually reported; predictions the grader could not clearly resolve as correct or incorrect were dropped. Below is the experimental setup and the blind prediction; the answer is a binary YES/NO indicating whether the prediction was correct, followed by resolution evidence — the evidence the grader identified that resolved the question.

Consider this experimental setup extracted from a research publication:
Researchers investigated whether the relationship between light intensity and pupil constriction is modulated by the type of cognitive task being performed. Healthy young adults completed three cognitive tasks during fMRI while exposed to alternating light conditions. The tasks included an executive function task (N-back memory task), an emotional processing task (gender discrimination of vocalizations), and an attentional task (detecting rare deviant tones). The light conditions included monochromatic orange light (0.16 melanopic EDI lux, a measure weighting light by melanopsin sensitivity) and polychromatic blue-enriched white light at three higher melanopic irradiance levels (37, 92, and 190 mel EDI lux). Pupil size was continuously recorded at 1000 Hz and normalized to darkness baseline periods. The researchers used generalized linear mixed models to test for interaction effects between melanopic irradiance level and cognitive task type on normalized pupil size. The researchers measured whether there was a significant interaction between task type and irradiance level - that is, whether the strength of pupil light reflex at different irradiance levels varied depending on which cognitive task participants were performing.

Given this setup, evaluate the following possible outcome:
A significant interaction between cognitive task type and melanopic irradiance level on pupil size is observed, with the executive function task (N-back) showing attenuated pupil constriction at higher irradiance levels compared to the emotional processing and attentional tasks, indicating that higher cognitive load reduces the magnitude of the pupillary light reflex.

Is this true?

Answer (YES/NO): NO